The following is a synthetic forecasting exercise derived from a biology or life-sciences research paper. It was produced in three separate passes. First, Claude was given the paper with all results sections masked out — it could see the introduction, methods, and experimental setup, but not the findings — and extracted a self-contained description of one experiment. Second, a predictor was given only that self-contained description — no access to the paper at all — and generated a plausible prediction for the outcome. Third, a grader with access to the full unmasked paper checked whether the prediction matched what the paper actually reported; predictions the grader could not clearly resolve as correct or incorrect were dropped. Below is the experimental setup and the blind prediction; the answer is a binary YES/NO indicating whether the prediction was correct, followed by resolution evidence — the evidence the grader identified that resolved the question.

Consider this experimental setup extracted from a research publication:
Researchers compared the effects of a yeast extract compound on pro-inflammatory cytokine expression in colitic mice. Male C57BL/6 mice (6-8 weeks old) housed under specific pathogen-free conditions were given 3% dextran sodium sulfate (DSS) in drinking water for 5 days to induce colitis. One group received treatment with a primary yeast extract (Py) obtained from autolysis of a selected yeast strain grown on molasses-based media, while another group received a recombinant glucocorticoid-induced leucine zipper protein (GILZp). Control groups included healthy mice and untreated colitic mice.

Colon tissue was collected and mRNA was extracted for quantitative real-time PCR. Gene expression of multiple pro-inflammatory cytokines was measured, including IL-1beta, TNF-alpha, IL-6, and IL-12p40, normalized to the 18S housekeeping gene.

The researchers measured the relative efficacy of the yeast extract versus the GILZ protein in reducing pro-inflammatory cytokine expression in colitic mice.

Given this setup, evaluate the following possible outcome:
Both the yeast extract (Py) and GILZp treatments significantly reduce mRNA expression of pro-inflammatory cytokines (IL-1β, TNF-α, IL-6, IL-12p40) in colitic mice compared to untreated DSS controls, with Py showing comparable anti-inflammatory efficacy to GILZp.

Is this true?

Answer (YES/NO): NO